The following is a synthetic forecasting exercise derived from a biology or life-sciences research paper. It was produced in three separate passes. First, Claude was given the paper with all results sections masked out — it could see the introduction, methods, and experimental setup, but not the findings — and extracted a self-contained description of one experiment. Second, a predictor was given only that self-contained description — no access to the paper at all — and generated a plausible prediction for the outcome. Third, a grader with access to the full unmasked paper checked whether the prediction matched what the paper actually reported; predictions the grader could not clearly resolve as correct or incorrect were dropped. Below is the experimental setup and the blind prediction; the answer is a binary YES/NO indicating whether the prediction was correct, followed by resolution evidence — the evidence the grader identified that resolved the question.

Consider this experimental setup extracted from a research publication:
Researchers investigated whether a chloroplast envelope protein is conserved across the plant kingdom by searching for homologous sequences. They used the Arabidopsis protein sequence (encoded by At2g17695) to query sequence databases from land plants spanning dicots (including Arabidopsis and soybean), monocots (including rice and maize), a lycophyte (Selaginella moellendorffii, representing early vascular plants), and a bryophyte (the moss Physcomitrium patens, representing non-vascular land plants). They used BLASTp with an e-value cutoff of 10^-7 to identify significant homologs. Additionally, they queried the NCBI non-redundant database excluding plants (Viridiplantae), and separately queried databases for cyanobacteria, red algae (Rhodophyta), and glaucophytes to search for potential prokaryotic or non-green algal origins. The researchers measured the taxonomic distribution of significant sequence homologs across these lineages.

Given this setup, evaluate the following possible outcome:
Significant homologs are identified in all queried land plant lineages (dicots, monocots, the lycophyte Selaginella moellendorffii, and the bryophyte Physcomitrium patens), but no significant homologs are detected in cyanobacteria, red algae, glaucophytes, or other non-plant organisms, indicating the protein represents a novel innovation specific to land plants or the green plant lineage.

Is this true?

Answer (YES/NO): NO